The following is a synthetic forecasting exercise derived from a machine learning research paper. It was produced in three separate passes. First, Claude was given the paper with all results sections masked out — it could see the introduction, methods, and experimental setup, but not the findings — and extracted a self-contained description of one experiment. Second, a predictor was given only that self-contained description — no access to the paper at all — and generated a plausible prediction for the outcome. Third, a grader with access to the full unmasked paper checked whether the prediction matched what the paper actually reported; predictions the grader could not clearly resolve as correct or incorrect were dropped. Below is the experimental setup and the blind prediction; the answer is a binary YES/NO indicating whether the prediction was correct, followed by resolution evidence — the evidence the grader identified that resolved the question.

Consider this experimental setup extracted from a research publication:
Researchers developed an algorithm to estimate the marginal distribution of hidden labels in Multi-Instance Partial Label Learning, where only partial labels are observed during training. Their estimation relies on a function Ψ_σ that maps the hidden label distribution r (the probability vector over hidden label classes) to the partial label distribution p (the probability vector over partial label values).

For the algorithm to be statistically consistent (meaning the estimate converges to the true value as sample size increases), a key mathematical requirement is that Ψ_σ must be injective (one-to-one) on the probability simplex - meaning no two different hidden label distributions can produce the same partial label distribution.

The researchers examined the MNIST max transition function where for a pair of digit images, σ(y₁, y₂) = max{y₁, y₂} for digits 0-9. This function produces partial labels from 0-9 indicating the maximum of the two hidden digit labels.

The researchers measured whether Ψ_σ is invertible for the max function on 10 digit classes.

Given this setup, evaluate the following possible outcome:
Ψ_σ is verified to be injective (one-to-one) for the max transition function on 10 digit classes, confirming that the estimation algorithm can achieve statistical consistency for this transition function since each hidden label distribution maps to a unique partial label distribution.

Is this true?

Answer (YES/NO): YES